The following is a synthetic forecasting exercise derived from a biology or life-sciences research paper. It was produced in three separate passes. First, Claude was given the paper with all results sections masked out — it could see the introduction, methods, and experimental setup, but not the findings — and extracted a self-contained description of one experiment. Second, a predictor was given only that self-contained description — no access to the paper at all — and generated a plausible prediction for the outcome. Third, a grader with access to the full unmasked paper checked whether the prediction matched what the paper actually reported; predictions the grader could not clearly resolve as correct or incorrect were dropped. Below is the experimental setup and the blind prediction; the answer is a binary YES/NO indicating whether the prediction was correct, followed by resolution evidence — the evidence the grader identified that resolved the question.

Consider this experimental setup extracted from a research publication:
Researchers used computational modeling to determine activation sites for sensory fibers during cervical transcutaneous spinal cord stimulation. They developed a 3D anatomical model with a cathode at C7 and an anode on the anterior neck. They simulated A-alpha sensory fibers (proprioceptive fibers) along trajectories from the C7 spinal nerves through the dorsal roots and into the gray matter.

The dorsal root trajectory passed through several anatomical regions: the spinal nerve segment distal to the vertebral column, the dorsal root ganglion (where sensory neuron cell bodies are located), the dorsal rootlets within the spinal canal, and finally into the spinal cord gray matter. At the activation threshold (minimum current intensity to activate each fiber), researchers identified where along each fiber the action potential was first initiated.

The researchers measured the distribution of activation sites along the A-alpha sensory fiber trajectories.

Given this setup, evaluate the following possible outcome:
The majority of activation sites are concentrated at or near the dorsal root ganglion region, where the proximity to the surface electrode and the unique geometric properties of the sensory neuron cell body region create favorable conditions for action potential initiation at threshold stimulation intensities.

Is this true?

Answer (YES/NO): NO